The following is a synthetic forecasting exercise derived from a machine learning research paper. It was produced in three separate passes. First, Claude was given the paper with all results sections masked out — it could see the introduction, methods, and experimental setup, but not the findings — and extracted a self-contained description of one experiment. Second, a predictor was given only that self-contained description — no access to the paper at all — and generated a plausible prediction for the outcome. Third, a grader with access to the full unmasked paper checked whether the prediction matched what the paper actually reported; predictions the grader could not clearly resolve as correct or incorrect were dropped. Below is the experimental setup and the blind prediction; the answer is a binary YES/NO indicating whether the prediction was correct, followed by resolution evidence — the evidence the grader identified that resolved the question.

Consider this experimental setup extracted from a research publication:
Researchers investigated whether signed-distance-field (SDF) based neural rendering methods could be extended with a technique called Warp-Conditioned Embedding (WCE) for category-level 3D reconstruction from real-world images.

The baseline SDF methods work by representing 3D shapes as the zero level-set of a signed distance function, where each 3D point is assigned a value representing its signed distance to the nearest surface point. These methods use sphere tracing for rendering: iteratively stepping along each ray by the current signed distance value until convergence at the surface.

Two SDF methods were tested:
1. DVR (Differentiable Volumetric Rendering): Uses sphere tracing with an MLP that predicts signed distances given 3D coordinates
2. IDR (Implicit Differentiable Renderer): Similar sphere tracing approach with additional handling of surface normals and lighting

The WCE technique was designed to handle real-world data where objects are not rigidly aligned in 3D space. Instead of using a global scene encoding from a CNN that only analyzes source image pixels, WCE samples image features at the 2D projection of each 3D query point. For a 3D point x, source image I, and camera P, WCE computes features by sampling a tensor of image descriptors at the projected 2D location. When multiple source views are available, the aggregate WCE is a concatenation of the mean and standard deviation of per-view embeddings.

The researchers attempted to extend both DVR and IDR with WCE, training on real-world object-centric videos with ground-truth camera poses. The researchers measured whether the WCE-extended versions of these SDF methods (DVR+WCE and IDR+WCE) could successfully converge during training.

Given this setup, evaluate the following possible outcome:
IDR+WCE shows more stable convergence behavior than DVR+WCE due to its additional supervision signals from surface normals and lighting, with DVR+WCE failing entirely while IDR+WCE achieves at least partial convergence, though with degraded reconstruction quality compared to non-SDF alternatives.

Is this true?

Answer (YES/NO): NO